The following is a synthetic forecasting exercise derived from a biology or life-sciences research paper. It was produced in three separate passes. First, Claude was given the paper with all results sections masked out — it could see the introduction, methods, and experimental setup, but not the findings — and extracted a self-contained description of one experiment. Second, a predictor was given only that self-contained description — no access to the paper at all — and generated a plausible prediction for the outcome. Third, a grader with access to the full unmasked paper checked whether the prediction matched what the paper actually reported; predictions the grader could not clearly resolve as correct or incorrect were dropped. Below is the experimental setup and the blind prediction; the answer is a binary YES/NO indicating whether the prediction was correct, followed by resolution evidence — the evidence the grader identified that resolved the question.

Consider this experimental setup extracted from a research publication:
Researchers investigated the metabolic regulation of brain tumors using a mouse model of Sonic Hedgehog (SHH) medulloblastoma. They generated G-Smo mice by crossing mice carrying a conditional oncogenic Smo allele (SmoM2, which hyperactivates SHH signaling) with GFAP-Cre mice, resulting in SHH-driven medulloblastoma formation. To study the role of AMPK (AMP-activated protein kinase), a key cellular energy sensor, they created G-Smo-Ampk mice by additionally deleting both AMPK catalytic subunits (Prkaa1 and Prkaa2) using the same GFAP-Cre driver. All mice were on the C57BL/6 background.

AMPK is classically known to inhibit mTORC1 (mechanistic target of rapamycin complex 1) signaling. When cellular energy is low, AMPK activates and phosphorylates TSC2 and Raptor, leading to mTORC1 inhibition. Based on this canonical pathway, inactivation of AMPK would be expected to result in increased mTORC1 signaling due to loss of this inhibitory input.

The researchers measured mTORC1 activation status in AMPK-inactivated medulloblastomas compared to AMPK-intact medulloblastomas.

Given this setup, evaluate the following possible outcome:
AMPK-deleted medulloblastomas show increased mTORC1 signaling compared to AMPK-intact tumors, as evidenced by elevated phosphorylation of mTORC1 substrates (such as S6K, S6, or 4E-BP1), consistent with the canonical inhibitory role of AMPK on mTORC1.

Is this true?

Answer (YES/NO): NO